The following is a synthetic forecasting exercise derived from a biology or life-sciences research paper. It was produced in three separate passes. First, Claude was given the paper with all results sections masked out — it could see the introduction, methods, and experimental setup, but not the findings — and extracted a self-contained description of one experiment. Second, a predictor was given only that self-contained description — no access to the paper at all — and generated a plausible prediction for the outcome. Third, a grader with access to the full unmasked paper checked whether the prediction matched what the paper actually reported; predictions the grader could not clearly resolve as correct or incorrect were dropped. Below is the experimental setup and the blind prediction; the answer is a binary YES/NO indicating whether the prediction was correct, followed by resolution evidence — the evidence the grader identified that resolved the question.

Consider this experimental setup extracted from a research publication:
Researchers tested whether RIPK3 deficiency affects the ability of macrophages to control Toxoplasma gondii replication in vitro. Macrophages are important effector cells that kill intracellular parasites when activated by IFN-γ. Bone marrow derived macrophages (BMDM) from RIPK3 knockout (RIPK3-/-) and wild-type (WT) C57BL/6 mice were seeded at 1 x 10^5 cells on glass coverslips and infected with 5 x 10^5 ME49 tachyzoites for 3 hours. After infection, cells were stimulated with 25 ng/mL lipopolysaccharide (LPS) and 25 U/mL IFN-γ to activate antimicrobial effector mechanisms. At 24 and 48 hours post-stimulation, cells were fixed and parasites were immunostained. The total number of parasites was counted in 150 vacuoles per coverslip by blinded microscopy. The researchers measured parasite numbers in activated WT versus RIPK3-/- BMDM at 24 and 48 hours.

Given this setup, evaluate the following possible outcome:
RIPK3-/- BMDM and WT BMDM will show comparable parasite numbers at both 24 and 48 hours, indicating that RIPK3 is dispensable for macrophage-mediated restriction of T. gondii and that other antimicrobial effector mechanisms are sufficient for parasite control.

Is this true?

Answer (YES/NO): NO